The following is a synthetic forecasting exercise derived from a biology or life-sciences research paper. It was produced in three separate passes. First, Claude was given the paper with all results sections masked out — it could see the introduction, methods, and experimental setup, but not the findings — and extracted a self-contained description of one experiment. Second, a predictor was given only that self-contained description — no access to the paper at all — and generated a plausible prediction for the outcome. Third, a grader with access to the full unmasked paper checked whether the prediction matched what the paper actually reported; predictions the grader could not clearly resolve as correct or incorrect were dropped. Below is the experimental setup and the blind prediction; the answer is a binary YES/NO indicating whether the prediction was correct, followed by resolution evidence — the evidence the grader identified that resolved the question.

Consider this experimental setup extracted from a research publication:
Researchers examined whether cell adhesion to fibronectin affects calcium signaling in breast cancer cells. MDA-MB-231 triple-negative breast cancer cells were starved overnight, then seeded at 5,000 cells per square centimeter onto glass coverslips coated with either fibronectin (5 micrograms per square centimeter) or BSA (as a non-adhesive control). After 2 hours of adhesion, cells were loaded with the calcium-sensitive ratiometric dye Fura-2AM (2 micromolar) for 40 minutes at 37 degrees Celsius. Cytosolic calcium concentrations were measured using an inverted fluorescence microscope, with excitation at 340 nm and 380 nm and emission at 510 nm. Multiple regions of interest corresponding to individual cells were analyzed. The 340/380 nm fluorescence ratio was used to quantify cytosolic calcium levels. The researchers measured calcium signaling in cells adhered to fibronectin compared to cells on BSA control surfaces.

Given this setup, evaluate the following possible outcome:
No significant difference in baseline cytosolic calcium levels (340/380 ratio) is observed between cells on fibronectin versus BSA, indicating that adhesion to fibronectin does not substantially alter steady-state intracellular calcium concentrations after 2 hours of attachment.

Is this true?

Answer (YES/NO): YES